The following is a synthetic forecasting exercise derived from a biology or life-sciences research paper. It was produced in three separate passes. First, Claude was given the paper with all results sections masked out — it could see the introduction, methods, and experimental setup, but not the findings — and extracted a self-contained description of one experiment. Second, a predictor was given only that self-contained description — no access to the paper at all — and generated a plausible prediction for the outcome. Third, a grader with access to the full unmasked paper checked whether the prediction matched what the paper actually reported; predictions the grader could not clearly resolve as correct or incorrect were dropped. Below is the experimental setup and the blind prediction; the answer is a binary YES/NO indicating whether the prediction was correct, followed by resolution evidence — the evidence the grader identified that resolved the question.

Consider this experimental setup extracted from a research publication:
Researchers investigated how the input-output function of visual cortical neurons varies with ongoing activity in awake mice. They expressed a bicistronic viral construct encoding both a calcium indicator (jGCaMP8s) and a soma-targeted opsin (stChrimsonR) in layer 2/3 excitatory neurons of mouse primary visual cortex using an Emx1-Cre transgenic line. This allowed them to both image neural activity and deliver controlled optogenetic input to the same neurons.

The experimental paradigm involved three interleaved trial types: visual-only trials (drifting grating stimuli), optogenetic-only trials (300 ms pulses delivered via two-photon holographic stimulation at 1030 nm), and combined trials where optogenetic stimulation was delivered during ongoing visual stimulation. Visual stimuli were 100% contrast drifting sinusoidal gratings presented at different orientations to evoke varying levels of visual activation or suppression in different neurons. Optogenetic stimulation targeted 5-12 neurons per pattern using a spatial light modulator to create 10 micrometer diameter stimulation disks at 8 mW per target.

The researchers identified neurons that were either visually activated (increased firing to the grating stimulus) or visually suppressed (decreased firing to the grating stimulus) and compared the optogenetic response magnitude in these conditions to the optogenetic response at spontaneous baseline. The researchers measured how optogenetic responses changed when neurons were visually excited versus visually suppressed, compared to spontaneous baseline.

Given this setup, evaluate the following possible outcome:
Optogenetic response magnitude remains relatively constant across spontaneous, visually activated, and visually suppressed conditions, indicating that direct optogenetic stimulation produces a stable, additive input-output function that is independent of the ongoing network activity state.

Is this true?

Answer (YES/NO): NO